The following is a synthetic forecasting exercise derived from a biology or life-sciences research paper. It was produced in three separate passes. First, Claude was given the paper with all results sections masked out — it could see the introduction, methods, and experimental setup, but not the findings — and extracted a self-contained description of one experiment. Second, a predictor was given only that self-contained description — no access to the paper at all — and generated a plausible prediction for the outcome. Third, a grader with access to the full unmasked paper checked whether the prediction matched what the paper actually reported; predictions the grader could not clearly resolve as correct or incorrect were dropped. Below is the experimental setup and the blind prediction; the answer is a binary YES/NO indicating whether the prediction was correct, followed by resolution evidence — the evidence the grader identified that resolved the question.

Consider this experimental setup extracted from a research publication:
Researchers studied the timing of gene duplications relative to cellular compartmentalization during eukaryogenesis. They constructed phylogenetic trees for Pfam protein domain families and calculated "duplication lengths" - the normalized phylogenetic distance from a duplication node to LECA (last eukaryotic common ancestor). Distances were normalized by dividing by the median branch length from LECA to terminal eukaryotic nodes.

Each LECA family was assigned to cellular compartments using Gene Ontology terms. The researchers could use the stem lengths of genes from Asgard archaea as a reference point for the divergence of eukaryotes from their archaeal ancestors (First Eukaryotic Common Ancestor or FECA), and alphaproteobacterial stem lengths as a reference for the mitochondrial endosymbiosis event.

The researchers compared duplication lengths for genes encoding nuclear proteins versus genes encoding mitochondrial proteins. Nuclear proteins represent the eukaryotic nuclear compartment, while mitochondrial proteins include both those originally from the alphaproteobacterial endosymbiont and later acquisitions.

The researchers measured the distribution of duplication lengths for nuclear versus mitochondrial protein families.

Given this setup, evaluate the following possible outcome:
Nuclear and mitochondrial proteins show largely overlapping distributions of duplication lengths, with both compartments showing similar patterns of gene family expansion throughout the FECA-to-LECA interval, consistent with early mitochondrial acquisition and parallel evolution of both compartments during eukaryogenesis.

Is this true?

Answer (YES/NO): NO